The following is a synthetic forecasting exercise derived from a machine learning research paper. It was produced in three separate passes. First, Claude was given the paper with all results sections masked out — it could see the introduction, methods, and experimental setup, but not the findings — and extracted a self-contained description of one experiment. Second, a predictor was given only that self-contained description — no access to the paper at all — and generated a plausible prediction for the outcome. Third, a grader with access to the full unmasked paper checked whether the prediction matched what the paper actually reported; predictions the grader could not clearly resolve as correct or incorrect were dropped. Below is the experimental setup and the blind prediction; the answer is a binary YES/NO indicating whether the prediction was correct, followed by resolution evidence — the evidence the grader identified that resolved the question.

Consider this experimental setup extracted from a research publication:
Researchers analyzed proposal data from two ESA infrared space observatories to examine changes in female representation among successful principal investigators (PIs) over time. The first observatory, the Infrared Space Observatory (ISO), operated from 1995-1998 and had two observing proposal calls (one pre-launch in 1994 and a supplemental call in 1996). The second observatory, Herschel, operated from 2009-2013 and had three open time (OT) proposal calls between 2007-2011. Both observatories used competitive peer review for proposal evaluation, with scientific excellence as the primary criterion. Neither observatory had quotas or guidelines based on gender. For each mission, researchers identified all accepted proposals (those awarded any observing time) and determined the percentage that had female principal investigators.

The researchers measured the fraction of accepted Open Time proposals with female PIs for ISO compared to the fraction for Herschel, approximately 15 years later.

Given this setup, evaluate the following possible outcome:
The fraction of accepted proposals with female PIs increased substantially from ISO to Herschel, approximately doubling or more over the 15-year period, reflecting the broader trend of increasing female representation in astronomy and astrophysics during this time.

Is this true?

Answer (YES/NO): NO